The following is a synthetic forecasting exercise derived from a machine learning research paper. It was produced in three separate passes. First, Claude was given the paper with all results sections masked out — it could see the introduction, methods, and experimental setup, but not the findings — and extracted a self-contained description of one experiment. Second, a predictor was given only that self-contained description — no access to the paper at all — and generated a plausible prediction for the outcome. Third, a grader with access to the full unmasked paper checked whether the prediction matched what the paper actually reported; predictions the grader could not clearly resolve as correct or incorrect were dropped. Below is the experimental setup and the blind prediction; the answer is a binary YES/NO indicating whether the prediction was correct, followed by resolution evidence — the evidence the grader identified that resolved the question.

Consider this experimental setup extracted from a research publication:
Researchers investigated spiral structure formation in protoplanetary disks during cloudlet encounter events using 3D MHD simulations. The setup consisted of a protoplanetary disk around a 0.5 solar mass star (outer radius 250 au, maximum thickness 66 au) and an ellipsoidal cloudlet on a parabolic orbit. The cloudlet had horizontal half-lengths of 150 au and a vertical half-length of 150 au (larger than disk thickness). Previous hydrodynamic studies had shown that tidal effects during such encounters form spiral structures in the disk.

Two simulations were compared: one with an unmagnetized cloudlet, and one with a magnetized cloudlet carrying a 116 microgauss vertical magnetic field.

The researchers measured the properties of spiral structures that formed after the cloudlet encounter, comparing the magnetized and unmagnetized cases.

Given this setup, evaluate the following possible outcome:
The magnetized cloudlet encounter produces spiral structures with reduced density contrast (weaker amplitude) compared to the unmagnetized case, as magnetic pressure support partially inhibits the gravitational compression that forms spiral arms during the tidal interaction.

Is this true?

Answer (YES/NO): NO